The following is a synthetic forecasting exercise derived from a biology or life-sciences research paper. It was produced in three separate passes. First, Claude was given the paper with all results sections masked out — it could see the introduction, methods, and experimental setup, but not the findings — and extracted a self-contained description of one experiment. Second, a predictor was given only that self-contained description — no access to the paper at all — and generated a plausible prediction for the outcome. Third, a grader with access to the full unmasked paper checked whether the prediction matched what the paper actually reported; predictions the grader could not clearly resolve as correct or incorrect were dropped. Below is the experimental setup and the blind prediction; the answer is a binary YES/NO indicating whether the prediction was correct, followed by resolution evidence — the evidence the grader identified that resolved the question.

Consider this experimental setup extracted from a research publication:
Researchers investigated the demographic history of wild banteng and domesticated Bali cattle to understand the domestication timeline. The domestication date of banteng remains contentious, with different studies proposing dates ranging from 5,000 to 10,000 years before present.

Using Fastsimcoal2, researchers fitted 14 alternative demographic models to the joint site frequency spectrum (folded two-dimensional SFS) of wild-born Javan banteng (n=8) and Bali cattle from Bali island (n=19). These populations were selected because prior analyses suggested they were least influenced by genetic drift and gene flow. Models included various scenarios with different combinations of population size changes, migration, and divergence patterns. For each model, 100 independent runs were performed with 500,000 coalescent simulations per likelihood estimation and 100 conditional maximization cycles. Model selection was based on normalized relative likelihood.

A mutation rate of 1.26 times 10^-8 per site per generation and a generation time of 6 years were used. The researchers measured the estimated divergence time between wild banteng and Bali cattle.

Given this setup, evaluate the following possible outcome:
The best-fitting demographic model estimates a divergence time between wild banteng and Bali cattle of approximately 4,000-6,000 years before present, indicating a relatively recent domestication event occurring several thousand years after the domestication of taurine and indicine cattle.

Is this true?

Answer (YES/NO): NO